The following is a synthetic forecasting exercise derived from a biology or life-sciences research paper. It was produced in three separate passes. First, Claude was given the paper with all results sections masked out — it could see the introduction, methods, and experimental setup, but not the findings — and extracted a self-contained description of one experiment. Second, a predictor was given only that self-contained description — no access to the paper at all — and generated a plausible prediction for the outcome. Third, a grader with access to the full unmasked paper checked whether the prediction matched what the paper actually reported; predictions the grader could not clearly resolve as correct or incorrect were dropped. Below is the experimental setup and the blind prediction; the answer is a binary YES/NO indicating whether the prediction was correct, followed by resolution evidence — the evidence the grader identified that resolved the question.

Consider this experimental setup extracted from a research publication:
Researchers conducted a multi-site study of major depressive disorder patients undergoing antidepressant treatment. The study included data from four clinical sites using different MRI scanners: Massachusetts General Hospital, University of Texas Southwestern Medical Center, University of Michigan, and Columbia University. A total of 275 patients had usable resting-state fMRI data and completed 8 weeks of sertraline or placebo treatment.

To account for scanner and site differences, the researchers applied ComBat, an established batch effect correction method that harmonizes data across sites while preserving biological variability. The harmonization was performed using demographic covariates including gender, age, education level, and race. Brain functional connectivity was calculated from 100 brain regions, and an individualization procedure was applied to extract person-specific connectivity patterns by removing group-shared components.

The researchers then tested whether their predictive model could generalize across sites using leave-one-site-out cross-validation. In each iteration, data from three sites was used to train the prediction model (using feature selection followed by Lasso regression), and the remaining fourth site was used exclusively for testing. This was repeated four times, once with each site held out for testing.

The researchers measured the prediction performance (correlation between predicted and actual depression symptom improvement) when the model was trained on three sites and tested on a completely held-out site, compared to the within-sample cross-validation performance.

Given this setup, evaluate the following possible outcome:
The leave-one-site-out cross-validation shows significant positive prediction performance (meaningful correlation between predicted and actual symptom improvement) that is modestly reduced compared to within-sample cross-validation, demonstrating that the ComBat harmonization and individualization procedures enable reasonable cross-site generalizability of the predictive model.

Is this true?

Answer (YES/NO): NO